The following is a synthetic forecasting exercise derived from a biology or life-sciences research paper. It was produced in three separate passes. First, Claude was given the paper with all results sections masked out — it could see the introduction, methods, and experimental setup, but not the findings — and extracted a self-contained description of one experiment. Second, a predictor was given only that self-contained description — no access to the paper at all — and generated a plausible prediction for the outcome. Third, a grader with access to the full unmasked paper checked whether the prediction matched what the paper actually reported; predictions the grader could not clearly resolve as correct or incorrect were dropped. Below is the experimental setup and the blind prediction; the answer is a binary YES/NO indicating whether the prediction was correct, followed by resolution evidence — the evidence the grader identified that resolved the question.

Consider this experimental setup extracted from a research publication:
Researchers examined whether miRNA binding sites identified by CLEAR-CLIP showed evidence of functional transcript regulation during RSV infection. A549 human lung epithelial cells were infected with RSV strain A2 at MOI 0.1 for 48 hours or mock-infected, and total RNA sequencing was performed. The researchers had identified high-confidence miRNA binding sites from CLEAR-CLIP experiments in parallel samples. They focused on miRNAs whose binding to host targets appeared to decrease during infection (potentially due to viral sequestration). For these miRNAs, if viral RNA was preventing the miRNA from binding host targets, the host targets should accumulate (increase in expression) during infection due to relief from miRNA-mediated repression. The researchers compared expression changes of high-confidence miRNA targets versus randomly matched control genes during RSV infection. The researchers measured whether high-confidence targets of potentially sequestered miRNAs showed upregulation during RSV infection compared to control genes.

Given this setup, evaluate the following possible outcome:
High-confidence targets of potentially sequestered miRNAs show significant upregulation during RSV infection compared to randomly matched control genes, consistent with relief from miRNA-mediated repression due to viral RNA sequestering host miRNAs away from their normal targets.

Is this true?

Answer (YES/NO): NO